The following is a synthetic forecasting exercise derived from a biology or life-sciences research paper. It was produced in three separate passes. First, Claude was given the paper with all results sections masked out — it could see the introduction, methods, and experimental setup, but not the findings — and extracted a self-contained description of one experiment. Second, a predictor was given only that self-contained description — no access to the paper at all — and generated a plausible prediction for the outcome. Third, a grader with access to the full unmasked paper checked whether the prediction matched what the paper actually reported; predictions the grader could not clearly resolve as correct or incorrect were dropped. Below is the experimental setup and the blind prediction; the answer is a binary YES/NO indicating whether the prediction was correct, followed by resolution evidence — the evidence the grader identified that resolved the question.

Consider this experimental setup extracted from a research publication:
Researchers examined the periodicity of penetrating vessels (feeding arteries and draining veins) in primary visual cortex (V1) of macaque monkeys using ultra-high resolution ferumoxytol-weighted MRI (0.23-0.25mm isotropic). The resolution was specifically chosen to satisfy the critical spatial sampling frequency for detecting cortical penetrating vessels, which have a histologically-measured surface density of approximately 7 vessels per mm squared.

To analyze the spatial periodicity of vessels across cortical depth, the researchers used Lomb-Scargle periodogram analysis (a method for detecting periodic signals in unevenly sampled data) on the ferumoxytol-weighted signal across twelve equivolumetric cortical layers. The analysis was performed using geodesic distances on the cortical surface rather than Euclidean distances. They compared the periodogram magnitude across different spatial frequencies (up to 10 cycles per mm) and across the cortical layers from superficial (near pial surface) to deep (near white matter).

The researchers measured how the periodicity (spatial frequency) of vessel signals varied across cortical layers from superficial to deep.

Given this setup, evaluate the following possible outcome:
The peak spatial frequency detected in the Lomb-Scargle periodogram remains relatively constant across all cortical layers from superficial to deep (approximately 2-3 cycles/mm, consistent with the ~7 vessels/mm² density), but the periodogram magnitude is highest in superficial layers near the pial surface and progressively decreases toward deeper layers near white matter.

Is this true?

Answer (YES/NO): NO